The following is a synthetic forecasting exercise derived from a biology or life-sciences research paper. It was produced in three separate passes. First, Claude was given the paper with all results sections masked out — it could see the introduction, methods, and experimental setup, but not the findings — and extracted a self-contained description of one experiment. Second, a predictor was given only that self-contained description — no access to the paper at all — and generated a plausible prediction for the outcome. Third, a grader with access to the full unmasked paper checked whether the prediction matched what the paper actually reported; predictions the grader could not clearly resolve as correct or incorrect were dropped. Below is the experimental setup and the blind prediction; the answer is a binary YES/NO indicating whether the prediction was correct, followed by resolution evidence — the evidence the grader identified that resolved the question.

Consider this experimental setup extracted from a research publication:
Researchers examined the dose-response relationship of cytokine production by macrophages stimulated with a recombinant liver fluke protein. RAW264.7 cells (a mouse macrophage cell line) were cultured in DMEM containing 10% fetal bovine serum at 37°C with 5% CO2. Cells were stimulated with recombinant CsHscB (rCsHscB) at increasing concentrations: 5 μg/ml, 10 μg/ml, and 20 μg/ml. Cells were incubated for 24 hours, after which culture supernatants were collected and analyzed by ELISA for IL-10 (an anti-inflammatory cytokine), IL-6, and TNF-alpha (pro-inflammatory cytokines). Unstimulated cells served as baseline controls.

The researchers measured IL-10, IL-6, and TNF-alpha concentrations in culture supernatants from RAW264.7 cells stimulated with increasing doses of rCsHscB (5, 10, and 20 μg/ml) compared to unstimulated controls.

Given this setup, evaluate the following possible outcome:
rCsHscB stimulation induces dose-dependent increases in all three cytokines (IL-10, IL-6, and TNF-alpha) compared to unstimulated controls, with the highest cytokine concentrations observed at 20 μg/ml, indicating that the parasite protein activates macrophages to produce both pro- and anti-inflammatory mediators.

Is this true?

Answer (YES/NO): NO